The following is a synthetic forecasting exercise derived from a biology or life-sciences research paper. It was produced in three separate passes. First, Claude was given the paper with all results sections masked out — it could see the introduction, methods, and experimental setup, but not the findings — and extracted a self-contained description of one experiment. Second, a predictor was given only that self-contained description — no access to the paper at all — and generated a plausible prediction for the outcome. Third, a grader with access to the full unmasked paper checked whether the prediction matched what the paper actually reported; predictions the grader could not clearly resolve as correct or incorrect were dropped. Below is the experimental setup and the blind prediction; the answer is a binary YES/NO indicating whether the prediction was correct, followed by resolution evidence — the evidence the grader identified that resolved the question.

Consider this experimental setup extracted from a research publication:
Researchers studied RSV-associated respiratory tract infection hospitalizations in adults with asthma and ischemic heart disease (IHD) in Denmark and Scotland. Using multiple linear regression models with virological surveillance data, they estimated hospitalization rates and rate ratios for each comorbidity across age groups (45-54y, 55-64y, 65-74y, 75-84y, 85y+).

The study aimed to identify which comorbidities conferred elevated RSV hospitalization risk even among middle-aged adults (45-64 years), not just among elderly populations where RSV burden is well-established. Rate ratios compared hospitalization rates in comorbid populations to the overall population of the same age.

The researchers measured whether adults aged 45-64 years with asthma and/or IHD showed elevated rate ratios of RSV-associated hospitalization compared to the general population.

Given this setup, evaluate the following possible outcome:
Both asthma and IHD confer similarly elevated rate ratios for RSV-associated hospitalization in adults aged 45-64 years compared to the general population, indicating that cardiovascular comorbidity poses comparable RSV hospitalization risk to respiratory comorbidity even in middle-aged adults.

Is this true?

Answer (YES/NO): NO